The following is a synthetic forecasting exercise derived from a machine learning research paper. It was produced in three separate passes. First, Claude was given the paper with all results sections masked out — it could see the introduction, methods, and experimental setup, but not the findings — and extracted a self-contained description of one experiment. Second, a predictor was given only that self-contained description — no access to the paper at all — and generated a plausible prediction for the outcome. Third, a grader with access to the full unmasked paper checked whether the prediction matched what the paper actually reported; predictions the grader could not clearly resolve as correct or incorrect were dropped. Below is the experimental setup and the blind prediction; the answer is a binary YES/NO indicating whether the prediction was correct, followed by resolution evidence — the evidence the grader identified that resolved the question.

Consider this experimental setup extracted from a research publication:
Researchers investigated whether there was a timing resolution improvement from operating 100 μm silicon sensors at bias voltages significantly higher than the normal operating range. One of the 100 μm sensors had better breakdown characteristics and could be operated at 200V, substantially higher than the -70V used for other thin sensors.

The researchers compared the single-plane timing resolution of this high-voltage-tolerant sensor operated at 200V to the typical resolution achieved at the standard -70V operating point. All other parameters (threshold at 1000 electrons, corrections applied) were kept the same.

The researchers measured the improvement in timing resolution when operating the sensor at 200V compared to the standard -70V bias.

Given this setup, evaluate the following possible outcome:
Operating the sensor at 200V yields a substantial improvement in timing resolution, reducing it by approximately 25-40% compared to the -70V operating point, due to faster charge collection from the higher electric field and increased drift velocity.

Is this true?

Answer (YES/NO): NO